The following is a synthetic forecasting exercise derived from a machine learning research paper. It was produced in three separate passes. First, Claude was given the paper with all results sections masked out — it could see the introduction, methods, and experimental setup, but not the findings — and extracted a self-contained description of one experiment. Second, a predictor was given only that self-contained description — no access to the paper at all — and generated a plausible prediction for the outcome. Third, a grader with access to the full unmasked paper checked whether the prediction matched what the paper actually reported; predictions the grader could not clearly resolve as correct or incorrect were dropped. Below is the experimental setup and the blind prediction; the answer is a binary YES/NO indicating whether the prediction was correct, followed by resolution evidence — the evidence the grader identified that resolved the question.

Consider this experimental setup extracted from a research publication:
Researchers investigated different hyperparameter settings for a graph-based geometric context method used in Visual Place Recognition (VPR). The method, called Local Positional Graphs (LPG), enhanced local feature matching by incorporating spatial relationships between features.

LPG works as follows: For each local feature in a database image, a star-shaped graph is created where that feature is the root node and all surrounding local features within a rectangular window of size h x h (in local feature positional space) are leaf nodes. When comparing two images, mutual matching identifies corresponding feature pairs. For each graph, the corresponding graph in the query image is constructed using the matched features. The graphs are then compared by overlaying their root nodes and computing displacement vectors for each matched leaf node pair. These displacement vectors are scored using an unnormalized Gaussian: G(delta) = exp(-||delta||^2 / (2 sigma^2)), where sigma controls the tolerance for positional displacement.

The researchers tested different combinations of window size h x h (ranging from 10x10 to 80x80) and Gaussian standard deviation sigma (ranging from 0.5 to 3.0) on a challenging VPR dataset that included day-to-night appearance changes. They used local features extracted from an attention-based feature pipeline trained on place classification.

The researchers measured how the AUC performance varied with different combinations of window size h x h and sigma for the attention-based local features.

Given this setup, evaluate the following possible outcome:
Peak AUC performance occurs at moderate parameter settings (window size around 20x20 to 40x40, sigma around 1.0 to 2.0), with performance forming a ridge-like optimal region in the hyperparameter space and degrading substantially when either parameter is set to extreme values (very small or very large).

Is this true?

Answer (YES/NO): NO